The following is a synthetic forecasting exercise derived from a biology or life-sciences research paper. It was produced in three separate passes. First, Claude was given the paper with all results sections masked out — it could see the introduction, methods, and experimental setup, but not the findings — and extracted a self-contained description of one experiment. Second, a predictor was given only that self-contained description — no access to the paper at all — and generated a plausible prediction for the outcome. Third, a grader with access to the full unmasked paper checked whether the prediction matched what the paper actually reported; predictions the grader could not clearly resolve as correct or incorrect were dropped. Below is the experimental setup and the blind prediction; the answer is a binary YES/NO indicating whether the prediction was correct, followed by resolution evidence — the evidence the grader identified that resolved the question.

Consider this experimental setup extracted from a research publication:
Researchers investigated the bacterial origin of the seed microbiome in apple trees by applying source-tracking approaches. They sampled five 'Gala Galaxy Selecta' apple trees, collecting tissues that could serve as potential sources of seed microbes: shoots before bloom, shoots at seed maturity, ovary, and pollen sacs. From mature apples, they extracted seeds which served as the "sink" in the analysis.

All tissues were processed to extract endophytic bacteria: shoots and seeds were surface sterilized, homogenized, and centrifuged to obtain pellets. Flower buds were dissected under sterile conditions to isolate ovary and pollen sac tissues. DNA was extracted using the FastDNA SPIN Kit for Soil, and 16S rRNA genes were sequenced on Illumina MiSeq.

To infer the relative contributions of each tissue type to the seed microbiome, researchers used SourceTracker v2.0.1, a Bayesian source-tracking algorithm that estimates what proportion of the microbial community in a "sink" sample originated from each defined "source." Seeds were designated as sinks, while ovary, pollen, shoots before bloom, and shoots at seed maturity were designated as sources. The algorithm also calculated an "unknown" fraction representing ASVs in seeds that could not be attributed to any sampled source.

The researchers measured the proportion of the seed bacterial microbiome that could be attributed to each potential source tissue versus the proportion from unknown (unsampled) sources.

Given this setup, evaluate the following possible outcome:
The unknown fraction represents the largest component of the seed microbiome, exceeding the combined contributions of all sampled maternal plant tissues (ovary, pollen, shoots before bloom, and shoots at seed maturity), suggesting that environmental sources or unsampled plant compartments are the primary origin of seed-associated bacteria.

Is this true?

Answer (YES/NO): NO